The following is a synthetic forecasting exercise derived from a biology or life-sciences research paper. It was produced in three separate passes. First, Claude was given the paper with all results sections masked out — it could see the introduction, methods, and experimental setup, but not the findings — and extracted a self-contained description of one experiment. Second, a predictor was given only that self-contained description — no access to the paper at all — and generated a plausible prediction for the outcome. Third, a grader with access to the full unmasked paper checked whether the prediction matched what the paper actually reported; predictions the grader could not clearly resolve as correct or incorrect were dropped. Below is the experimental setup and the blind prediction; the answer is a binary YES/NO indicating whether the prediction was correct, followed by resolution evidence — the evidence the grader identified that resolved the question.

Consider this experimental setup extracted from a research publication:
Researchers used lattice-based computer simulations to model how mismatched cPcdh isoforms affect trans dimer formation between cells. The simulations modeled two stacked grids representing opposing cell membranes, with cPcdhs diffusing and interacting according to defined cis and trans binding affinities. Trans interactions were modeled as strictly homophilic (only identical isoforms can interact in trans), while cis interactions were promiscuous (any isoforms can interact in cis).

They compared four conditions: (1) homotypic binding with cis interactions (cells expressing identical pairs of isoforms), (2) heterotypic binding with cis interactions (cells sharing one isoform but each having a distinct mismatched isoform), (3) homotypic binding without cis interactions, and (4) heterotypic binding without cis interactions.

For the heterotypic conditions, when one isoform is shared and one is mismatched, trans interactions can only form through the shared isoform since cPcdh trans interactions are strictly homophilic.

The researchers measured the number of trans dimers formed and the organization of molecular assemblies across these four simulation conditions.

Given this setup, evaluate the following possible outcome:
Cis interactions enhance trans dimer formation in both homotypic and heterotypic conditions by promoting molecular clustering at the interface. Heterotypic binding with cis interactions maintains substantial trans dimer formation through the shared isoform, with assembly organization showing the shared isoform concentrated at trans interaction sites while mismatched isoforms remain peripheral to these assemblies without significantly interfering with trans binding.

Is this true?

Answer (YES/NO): NO